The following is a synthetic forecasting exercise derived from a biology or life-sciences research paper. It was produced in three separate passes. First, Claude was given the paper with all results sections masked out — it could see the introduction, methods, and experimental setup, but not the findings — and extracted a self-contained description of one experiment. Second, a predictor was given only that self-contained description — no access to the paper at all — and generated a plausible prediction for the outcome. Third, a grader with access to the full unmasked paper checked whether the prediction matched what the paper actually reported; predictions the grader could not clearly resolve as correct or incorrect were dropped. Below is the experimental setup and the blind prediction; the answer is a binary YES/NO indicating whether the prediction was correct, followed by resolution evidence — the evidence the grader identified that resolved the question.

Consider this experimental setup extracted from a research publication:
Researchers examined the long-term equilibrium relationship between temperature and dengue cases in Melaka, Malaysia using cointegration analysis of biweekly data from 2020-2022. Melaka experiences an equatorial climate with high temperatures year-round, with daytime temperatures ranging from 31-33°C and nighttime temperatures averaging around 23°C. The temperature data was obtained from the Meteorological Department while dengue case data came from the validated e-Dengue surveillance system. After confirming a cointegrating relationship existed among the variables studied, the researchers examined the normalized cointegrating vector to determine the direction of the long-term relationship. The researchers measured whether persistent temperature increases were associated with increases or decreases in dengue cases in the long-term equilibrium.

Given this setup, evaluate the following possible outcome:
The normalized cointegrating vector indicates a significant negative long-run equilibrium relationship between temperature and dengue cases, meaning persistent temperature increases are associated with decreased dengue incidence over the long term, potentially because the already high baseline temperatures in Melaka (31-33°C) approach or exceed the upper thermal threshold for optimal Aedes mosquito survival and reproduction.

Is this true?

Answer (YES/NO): YES